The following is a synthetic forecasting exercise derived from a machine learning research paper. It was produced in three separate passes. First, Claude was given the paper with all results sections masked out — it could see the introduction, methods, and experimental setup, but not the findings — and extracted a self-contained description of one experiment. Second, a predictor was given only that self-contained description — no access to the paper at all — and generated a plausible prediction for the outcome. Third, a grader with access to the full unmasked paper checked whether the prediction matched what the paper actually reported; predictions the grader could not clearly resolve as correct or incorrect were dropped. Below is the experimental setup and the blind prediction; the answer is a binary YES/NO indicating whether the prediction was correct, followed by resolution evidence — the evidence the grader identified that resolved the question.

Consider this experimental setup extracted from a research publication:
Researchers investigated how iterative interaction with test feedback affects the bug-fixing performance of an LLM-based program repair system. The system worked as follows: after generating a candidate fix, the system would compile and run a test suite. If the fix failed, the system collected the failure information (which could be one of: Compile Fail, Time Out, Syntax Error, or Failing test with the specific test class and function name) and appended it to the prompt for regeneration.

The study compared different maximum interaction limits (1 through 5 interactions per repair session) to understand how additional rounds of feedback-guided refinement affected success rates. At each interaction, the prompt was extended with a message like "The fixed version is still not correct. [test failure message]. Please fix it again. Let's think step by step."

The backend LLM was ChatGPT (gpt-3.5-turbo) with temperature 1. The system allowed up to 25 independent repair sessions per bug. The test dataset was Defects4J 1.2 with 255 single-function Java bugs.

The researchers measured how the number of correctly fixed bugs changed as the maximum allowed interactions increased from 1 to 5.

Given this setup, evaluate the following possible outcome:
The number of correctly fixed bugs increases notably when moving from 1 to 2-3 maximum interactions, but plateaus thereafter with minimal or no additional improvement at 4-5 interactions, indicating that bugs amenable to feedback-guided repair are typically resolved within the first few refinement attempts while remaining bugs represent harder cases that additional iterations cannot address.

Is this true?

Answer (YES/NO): NO